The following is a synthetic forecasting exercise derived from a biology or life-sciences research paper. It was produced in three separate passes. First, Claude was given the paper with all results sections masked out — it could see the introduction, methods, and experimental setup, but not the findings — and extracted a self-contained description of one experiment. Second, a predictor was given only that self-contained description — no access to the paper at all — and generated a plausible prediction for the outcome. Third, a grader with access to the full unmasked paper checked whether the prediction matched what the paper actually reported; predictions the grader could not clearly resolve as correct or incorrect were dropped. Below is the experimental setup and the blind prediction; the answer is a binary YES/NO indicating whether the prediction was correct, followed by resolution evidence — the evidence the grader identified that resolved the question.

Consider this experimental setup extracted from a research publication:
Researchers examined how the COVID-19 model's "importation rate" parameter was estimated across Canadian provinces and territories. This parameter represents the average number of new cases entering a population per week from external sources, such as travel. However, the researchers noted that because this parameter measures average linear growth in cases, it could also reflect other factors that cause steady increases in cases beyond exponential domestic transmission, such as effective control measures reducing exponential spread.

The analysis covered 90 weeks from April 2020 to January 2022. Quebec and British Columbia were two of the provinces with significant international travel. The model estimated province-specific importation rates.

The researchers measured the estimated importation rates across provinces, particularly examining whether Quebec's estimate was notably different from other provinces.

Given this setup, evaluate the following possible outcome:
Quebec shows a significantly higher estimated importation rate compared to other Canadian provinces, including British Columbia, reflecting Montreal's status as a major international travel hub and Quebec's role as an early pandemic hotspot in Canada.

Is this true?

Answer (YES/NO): NO